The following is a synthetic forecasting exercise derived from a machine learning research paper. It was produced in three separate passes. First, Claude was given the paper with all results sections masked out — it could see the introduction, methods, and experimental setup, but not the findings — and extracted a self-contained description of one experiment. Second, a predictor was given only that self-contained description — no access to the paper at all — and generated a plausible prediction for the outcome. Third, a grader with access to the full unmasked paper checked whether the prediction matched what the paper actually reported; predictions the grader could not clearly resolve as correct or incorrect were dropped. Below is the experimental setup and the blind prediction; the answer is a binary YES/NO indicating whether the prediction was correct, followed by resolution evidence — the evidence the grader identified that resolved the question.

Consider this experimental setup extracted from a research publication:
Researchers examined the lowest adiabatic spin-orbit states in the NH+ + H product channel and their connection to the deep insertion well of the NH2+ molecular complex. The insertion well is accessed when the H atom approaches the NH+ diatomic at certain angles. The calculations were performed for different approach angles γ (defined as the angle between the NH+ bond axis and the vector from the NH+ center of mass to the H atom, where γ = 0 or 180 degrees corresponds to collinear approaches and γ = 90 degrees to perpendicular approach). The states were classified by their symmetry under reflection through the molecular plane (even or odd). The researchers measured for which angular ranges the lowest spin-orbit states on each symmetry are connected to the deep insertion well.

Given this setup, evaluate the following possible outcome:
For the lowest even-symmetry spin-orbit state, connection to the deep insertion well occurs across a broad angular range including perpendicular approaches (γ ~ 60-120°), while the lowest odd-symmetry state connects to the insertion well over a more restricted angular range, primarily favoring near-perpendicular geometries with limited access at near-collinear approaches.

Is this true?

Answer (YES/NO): NO